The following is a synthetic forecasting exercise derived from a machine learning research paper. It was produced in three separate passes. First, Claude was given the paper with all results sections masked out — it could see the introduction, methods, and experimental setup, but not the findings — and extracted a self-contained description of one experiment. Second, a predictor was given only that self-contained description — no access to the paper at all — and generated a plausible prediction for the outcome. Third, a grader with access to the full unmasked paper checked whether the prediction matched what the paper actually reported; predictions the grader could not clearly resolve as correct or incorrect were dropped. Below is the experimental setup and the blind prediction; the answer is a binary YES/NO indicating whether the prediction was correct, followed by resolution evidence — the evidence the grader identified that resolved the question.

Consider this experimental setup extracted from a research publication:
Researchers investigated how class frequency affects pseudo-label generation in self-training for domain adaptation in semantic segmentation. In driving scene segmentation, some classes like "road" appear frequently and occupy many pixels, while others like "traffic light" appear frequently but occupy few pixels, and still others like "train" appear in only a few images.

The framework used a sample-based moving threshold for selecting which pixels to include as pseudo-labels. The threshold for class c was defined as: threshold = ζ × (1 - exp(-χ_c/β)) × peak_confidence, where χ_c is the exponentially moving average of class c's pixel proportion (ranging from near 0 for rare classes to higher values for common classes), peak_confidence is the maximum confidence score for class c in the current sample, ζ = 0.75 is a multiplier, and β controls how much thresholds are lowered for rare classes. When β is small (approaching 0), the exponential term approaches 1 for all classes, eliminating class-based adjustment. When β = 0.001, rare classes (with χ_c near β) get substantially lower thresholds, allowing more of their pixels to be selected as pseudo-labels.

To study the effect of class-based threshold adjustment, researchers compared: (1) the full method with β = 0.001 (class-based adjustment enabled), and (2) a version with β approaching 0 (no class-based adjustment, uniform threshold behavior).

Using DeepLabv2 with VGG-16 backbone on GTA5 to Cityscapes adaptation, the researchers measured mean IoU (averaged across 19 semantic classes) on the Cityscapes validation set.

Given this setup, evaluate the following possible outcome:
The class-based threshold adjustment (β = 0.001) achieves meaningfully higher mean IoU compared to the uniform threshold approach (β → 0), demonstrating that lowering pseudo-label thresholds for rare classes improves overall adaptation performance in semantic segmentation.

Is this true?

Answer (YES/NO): YES